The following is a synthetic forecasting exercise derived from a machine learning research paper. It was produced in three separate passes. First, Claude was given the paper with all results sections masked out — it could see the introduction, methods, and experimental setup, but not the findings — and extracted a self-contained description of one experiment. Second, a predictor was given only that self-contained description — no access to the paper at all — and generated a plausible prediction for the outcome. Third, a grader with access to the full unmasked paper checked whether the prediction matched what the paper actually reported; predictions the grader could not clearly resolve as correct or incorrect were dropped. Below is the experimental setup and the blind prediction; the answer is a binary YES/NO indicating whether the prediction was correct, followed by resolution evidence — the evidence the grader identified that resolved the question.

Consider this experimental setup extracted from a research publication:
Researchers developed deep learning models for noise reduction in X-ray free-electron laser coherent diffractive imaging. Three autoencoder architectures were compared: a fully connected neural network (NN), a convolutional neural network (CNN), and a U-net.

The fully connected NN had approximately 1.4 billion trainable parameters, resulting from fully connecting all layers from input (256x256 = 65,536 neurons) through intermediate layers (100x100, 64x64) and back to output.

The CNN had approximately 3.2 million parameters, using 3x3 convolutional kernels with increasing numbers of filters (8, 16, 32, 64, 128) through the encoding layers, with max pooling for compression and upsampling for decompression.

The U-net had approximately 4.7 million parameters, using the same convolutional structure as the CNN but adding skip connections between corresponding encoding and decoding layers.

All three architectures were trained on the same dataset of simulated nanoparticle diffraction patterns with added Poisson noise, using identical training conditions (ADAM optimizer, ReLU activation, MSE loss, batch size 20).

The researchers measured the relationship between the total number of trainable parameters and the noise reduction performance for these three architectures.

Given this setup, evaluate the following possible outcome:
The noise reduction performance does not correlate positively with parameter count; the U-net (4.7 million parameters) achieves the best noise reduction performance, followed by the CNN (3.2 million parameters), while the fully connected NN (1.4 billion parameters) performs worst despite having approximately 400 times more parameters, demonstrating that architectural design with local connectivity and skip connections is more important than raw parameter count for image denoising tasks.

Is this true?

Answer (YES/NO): YES